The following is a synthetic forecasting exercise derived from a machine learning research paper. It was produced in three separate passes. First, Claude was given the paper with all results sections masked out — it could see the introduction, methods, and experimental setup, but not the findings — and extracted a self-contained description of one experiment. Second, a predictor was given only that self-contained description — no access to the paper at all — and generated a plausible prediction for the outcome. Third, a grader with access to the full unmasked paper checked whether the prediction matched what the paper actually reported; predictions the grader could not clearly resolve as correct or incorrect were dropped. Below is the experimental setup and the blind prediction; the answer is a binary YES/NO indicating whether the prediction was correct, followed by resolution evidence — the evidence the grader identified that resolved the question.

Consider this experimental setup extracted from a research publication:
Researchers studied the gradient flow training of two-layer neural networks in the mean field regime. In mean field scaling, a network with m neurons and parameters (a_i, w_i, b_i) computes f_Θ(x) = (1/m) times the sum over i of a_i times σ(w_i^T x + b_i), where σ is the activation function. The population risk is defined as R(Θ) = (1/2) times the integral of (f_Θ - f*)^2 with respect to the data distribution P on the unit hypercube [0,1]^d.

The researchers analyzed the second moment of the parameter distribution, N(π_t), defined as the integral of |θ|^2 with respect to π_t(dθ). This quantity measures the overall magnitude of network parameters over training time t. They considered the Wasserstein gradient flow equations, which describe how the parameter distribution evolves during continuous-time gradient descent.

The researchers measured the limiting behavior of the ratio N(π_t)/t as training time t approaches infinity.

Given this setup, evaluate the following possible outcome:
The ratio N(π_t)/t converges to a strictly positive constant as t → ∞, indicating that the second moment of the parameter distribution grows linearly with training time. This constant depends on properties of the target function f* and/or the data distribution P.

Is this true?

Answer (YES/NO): NO